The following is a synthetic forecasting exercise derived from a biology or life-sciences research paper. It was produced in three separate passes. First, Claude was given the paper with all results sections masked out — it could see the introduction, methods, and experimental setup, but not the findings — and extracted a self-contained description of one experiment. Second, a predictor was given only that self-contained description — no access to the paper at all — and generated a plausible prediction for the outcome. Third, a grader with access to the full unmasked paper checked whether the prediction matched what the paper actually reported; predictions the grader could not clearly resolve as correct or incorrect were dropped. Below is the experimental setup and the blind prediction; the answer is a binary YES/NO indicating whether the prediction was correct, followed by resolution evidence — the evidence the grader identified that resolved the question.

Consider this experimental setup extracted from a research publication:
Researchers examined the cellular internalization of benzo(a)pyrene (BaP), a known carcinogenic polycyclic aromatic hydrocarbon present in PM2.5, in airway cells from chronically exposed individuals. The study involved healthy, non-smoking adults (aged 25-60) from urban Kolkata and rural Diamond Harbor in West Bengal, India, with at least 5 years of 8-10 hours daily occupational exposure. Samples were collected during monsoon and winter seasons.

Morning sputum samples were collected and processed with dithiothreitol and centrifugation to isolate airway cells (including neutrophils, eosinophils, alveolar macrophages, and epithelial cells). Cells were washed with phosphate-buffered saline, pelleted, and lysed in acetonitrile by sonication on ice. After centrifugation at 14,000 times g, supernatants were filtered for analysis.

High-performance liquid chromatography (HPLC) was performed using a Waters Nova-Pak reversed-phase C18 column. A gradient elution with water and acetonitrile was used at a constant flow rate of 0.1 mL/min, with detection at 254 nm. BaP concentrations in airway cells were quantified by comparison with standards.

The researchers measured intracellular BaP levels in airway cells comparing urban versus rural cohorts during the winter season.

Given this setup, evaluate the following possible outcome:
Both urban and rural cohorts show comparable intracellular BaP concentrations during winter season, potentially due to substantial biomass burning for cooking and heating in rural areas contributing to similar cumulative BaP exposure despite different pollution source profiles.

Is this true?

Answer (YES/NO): NO